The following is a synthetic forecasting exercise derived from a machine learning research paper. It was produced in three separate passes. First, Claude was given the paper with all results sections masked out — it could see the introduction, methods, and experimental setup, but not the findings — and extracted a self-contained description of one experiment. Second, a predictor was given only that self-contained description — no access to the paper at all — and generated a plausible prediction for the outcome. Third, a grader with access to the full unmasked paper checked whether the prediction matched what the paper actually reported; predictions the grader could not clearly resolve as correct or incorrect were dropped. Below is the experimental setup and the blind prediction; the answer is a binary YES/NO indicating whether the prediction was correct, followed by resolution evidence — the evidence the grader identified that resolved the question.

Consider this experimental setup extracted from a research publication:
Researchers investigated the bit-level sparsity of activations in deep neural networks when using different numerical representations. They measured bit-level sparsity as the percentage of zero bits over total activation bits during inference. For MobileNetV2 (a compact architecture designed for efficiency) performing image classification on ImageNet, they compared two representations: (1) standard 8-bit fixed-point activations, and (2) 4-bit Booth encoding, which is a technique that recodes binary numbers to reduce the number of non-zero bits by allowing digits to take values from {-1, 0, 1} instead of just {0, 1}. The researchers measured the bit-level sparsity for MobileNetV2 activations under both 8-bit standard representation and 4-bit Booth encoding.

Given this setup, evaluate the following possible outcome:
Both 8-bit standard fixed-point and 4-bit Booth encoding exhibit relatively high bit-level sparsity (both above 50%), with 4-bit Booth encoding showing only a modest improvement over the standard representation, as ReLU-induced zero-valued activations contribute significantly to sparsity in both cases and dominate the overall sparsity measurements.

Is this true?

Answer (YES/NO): NO